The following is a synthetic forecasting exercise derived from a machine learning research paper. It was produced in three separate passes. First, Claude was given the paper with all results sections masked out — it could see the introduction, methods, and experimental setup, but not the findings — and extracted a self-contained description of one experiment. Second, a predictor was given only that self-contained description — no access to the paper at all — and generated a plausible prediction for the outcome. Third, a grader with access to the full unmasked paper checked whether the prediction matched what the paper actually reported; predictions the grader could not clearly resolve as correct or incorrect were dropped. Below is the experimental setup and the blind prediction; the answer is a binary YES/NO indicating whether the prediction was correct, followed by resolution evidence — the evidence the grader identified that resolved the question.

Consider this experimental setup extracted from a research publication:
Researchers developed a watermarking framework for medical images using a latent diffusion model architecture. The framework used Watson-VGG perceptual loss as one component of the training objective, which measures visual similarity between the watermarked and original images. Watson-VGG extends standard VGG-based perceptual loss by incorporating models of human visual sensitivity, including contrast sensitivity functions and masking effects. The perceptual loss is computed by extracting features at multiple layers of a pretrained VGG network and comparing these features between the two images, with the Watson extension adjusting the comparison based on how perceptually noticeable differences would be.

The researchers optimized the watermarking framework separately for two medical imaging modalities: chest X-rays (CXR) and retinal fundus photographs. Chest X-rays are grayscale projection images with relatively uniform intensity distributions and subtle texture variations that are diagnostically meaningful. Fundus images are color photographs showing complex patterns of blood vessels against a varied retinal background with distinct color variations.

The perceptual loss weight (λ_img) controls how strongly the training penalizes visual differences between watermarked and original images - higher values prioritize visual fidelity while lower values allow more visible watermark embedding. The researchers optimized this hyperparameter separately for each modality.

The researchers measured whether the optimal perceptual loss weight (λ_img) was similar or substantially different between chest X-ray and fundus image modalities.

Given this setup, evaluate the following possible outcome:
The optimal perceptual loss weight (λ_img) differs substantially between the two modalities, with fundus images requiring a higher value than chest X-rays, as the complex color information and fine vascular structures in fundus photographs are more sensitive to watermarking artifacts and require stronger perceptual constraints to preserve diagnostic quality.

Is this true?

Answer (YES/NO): NO